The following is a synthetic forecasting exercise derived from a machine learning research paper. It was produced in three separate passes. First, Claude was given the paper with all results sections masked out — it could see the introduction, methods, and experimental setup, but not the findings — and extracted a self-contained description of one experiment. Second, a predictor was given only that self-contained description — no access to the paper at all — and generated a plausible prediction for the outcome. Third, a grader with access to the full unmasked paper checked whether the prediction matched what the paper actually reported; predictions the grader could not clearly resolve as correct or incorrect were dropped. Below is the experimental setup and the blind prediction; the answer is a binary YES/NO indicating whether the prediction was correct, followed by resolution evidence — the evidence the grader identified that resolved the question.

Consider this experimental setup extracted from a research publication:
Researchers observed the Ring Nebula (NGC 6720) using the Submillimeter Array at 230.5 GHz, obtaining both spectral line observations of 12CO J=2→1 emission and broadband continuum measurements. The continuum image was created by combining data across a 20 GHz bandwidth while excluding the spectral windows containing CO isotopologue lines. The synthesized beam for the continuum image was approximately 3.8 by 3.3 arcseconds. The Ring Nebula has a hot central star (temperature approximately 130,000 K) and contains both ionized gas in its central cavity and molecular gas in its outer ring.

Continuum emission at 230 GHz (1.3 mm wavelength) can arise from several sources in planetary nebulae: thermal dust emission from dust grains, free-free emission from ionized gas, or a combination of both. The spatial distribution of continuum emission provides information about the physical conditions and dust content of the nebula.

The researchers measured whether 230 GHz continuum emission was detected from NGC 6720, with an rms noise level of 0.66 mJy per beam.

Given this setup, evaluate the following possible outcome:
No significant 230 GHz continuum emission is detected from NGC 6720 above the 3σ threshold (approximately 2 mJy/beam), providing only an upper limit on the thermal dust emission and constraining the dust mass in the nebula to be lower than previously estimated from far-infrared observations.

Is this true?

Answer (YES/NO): NO